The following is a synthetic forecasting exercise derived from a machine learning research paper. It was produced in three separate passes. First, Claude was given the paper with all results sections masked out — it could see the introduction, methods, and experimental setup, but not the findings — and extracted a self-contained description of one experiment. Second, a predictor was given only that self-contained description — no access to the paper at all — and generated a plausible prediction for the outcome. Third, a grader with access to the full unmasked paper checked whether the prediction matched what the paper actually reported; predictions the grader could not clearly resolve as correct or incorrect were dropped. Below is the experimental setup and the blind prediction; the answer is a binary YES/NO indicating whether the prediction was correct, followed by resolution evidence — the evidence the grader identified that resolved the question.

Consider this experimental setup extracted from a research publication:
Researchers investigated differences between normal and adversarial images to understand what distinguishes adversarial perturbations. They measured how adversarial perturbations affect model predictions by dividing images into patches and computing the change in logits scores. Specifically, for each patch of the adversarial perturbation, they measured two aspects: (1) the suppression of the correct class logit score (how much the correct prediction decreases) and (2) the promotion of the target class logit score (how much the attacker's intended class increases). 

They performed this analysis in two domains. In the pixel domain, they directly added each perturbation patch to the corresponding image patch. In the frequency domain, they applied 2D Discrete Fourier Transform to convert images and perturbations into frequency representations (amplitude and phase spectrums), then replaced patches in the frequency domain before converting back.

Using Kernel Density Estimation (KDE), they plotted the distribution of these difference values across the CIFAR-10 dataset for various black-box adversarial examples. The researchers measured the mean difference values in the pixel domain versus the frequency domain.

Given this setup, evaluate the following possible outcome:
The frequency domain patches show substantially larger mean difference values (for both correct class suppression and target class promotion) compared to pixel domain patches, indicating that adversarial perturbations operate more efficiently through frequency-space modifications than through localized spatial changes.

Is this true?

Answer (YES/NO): NO